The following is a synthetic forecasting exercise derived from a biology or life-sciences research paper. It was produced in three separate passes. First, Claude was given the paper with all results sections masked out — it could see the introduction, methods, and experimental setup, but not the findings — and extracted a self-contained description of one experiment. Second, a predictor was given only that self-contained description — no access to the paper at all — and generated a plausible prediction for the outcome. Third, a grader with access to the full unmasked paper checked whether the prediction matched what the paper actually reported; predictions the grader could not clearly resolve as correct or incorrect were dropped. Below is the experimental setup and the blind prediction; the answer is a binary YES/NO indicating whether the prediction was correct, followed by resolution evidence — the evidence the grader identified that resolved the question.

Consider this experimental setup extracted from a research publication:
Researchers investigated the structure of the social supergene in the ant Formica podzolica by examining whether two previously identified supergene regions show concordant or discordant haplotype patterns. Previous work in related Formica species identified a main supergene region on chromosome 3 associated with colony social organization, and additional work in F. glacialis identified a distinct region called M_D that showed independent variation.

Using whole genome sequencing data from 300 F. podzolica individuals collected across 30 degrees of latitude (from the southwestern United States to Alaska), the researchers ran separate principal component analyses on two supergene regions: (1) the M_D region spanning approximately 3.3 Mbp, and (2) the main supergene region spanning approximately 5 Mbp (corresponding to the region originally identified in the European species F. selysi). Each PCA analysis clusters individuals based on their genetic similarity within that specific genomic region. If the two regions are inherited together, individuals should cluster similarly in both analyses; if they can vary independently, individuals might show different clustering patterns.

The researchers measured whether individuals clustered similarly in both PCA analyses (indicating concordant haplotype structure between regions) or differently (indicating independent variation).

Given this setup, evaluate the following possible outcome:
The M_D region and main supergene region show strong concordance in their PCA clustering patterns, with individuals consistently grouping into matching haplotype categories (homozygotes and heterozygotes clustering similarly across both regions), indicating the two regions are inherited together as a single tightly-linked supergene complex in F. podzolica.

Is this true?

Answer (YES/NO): NO